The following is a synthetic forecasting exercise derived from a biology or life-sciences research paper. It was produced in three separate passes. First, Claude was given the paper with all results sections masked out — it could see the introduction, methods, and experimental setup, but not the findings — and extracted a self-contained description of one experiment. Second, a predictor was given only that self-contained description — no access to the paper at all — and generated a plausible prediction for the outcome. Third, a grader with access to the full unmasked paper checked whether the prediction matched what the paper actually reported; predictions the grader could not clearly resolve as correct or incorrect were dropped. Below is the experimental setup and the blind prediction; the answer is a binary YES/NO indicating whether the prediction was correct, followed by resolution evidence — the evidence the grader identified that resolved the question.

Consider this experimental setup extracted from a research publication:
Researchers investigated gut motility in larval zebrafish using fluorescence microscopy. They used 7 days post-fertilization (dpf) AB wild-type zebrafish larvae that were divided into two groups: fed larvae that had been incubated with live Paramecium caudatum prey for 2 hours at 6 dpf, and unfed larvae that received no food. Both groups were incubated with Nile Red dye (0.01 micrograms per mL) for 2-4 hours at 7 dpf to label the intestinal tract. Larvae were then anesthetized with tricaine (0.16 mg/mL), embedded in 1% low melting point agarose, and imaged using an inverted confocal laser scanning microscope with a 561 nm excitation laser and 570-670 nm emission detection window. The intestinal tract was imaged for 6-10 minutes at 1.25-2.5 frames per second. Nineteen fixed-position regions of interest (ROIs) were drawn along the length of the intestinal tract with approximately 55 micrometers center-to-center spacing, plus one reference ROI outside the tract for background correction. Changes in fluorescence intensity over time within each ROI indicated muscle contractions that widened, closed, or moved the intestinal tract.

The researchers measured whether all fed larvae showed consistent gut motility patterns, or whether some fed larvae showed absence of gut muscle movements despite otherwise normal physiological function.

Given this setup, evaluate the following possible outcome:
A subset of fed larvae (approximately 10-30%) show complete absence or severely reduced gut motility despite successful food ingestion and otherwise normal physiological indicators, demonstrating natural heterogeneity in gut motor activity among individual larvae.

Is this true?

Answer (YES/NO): NO